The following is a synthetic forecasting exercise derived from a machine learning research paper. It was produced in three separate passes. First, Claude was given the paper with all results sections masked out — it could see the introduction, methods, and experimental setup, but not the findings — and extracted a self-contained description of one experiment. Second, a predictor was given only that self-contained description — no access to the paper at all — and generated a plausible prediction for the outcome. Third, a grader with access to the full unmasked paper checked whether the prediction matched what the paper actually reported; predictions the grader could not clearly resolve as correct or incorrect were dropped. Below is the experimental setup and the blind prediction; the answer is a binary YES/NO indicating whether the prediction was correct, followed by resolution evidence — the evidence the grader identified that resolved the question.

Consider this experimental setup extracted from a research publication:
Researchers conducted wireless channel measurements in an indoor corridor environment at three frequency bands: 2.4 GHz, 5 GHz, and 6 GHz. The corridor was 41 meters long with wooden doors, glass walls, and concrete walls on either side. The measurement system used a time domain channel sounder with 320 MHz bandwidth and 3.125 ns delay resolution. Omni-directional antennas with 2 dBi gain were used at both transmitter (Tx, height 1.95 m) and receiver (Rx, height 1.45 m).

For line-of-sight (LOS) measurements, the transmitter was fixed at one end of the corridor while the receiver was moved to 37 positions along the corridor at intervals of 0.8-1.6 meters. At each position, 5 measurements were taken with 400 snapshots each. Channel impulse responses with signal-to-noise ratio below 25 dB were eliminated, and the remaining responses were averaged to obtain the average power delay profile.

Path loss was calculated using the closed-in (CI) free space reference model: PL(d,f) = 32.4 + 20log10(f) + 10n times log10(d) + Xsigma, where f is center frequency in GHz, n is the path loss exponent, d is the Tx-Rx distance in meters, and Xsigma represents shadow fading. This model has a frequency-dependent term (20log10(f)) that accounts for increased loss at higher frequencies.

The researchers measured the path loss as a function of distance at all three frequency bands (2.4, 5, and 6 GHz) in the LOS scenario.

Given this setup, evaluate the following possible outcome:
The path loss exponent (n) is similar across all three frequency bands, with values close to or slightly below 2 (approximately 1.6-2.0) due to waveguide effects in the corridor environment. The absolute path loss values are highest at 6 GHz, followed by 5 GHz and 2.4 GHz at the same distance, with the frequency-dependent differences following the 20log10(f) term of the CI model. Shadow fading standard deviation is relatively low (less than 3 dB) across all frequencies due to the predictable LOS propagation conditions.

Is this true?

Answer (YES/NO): NO